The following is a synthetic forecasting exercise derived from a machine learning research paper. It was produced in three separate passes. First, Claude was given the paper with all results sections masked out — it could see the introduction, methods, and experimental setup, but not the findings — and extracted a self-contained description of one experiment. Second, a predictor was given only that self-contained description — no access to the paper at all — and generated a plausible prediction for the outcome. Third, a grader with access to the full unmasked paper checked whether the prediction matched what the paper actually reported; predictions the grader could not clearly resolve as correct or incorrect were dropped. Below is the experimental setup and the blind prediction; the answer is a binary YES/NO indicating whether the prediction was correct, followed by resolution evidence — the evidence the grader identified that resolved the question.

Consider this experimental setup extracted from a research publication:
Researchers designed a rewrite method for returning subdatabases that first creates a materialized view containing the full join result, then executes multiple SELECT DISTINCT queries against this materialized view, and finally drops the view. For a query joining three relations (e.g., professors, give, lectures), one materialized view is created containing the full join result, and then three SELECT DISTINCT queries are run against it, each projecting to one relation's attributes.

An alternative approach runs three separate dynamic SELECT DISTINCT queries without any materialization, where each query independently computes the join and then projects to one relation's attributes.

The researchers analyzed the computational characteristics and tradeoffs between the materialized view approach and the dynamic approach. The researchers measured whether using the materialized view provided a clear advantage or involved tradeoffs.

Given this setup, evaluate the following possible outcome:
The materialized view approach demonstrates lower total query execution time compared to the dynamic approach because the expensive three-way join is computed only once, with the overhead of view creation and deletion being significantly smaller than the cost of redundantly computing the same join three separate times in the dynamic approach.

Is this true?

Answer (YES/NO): NO